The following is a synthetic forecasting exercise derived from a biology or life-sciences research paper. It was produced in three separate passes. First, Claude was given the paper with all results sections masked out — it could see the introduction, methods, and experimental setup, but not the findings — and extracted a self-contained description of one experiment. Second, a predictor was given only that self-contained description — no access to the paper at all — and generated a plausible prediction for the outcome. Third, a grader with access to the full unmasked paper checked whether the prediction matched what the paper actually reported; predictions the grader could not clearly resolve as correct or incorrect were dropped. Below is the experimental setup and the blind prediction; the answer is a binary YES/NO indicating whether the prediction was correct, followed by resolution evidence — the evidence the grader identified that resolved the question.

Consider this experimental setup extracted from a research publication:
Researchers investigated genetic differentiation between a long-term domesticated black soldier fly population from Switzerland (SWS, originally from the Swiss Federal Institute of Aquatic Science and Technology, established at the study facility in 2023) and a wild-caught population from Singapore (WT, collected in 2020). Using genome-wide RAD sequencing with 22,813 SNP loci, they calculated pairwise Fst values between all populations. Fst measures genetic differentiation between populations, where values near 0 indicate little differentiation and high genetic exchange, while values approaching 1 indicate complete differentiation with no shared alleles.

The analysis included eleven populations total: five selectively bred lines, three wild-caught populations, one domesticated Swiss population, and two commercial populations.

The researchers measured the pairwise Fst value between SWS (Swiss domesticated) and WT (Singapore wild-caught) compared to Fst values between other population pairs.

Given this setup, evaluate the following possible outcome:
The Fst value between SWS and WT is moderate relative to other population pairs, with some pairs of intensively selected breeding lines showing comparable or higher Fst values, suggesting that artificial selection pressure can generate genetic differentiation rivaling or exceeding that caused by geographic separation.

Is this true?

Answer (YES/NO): NO